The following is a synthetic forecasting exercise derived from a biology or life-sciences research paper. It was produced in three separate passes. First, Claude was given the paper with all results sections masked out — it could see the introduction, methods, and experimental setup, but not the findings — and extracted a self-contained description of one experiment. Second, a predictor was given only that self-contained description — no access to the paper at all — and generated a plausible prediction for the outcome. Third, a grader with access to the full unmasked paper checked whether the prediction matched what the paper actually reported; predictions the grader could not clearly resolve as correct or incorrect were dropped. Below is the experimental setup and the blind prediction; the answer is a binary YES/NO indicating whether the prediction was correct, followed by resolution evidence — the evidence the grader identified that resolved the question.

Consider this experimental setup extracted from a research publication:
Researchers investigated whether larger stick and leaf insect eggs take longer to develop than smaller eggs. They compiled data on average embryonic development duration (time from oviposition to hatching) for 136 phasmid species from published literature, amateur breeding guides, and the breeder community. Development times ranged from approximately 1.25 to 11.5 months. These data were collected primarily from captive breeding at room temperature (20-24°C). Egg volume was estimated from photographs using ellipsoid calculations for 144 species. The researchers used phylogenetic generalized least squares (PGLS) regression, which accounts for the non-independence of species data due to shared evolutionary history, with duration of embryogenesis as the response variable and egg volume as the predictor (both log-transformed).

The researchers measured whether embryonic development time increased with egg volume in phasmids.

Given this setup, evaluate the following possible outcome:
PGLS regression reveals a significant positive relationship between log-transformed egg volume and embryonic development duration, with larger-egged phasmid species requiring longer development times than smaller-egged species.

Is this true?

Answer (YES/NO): YES